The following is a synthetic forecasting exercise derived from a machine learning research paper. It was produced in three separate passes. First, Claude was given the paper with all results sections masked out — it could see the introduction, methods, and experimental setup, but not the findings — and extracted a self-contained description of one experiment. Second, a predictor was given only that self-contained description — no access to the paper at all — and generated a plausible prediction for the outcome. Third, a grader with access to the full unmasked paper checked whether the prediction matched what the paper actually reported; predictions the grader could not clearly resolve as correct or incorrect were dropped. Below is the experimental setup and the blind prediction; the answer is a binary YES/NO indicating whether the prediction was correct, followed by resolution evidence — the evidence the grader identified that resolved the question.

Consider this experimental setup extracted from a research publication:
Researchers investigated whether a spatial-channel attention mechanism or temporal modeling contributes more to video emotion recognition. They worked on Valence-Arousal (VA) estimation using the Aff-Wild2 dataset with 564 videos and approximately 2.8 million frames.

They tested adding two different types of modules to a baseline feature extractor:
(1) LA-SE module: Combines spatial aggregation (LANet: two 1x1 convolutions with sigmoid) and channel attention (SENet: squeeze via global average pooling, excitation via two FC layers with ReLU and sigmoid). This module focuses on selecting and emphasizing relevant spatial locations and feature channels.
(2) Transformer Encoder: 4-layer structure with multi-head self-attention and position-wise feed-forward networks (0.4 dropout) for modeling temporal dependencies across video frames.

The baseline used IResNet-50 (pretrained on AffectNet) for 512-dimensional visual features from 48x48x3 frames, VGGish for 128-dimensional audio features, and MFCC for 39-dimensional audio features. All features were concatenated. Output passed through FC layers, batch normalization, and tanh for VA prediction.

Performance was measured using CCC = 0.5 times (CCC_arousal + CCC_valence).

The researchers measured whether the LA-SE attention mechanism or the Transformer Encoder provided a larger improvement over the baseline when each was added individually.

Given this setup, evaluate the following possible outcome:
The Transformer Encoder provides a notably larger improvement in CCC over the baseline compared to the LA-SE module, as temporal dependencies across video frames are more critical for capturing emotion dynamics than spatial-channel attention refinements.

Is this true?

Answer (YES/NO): YES